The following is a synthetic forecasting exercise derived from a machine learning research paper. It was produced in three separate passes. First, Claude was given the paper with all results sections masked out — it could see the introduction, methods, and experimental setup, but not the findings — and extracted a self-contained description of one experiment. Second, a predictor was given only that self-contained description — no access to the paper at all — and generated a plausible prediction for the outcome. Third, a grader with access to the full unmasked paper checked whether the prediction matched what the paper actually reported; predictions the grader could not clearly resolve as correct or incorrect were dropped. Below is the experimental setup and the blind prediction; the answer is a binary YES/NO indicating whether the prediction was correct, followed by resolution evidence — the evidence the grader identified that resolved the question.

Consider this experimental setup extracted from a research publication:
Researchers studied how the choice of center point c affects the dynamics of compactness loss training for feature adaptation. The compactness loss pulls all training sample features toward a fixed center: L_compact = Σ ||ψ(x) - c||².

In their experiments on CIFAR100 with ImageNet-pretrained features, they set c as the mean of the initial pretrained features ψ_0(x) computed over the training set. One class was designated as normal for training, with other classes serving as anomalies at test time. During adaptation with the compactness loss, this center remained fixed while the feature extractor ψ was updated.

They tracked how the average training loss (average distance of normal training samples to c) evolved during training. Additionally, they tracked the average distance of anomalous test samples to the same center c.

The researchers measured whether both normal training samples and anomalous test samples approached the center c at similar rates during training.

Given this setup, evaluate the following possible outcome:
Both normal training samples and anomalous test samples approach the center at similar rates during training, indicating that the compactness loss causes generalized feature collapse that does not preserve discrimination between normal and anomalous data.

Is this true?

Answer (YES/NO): NO